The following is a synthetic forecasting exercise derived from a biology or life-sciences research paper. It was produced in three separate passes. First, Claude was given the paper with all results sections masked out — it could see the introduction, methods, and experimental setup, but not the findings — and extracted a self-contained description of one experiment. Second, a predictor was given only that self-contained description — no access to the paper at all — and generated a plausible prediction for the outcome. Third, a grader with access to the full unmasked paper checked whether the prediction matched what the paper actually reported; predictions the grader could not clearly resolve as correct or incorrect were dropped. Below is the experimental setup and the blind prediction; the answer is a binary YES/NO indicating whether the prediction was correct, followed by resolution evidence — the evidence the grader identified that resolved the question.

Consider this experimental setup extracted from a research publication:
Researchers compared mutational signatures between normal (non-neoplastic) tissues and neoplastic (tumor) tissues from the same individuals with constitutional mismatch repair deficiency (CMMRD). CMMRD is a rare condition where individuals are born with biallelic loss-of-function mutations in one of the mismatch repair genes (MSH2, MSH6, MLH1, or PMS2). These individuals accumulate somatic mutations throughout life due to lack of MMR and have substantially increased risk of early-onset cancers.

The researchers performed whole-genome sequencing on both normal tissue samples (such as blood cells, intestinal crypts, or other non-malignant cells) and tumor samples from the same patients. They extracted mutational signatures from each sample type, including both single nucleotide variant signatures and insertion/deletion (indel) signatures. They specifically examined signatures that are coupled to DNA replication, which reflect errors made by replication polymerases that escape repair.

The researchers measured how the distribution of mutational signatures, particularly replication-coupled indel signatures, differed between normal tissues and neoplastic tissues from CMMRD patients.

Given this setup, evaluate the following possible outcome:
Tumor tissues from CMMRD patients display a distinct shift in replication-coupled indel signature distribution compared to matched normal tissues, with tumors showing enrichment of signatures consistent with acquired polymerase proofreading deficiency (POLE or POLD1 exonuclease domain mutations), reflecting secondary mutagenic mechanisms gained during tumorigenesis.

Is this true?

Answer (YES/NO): NO